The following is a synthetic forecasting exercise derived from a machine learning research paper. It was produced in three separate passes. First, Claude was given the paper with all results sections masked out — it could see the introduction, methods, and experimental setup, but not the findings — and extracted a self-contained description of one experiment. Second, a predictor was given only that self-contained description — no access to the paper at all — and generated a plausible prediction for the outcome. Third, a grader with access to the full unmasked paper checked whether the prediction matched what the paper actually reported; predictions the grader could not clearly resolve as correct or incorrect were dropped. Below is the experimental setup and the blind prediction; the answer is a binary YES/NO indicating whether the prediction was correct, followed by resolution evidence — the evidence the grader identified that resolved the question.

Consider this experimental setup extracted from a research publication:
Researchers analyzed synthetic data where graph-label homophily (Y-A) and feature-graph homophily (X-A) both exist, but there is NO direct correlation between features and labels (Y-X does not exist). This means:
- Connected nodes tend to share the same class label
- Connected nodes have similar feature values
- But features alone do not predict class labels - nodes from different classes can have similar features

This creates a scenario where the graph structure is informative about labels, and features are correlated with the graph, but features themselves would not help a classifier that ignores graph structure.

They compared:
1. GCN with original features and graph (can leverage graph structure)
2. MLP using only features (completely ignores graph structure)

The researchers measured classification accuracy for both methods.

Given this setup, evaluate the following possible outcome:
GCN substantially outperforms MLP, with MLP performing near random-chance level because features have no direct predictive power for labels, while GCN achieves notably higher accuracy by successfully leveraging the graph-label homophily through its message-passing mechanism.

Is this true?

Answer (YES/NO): NO